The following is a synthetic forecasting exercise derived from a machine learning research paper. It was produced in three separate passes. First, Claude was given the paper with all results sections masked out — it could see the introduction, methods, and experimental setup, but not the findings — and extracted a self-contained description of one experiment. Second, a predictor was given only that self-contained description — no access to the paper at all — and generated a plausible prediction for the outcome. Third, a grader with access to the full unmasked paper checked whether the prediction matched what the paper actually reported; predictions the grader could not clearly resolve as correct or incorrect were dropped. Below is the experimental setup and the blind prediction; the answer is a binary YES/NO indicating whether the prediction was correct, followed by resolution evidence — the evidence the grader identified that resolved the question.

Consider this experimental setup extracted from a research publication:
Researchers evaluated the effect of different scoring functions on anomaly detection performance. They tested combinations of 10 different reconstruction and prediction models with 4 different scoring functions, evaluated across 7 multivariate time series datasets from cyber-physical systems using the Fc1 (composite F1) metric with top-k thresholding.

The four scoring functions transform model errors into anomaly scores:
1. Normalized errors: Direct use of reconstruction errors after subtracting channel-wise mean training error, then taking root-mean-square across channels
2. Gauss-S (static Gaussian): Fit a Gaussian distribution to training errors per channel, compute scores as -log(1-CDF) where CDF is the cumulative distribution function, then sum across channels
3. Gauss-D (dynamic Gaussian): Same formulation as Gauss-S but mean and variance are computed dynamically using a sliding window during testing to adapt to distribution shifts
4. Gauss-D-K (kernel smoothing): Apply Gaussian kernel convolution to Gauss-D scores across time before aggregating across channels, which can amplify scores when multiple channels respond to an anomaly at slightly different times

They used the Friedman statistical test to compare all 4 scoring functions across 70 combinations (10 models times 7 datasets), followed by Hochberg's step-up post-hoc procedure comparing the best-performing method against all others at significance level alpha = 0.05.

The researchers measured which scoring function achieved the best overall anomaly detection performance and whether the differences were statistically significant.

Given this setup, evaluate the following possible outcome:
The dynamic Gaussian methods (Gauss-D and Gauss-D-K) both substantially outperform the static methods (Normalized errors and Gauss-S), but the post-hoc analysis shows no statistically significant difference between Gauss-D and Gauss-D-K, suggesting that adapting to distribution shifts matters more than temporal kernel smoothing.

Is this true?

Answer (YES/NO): NO